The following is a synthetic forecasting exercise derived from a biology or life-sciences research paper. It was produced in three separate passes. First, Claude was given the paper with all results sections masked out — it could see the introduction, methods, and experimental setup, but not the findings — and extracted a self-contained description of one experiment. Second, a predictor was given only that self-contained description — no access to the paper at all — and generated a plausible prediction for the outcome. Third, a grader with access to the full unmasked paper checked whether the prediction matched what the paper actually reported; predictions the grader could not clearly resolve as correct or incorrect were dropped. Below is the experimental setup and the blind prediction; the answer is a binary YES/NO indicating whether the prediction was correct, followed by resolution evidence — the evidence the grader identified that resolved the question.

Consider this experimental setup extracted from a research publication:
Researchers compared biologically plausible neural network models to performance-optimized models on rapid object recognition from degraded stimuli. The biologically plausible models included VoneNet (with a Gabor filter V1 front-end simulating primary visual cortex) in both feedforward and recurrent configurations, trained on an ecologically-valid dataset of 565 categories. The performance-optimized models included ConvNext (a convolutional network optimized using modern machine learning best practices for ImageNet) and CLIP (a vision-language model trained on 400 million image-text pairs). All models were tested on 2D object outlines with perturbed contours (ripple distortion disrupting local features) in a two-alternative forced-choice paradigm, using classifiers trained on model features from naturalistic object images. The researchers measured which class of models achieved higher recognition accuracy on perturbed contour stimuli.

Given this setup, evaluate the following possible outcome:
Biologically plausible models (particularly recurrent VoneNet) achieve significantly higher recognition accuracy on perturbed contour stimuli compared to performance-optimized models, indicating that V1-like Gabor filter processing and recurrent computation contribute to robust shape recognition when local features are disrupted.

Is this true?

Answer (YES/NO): NO